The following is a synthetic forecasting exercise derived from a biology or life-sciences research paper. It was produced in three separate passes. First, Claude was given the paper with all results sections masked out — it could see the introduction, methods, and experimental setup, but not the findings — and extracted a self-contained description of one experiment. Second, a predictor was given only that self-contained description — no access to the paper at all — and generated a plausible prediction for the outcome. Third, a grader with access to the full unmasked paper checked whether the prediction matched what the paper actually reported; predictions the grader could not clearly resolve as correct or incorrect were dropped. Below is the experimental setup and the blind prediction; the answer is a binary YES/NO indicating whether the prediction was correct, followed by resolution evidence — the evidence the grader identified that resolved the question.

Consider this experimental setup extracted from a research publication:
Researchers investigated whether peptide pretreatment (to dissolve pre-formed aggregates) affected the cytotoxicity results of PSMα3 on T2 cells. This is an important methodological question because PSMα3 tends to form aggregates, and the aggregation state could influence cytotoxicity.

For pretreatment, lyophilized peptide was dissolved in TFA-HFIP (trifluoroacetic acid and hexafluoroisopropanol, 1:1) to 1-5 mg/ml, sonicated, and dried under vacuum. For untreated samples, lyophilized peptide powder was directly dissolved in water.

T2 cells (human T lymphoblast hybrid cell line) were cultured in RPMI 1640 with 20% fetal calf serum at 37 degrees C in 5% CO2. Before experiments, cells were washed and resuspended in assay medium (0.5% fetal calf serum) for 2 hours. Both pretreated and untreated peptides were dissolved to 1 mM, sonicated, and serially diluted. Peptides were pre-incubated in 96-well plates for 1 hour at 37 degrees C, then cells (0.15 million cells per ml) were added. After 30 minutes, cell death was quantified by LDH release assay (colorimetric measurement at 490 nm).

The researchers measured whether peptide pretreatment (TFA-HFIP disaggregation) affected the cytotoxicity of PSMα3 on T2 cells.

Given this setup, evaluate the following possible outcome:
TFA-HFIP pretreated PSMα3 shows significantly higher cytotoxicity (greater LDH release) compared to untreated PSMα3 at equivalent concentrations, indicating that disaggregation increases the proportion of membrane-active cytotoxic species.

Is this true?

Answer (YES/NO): NO